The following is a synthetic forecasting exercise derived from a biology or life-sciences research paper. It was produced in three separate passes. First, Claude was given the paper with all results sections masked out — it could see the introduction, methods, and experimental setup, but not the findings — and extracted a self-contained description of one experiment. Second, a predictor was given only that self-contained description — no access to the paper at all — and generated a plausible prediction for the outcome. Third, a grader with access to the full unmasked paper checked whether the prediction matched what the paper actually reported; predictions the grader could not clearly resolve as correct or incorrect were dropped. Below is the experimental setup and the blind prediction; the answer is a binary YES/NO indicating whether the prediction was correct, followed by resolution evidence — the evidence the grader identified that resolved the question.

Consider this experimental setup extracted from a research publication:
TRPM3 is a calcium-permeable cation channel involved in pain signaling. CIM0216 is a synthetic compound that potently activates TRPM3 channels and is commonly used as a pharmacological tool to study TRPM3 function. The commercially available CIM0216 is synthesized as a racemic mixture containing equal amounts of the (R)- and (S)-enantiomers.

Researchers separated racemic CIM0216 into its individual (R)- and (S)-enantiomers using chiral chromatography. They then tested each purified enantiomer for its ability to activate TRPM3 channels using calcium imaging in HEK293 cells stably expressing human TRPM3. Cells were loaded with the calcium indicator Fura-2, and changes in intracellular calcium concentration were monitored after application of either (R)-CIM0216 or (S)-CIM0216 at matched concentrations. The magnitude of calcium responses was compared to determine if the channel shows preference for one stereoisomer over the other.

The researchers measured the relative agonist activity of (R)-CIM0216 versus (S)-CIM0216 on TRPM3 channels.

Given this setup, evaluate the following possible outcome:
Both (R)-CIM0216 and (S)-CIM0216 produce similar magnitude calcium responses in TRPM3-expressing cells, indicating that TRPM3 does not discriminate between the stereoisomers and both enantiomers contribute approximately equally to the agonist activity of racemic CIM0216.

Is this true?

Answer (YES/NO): NO